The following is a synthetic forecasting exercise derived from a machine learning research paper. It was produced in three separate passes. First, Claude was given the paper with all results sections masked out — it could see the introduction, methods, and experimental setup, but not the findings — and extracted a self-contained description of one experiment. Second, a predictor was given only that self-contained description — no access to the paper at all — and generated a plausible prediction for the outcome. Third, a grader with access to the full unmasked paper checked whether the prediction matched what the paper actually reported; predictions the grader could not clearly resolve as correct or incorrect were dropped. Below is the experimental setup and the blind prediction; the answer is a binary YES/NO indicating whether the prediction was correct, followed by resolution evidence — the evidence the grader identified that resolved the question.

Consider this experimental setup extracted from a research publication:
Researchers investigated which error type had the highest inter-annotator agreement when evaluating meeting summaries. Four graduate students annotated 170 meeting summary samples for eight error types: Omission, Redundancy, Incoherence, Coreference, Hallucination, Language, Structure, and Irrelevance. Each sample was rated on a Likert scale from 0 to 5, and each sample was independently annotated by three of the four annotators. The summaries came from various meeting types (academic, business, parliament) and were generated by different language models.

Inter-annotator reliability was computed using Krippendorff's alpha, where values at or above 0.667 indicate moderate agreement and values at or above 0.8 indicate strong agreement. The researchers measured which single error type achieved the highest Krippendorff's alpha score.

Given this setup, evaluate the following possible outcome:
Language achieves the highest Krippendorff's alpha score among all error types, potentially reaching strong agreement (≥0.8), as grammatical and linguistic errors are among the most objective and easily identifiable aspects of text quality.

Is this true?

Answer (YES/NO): NO